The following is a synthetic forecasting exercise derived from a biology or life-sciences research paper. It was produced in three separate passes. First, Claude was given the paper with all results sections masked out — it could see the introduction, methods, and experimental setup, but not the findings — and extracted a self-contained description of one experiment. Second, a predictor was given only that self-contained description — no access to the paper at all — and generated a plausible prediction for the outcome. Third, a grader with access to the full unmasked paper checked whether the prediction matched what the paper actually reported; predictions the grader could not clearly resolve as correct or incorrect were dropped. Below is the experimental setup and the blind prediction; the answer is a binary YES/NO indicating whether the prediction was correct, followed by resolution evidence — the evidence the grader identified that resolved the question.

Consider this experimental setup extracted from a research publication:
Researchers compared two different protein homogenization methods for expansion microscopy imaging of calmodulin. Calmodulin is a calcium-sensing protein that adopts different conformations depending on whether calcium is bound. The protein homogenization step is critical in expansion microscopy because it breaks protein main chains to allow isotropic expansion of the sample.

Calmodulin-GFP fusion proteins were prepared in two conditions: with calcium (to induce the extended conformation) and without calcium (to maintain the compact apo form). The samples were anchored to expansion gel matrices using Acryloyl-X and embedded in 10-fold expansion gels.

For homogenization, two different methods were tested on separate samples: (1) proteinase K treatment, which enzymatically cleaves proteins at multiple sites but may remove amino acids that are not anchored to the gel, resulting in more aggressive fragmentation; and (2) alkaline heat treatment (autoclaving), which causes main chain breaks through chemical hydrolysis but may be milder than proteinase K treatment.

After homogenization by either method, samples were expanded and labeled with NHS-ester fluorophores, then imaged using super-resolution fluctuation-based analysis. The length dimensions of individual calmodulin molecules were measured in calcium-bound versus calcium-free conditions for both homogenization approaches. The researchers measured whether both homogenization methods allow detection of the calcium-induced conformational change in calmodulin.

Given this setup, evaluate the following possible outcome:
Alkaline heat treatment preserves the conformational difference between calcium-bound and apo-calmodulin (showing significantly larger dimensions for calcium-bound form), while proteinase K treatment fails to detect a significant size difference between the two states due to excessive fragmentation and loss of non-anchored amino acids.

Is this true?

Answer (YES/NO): NO